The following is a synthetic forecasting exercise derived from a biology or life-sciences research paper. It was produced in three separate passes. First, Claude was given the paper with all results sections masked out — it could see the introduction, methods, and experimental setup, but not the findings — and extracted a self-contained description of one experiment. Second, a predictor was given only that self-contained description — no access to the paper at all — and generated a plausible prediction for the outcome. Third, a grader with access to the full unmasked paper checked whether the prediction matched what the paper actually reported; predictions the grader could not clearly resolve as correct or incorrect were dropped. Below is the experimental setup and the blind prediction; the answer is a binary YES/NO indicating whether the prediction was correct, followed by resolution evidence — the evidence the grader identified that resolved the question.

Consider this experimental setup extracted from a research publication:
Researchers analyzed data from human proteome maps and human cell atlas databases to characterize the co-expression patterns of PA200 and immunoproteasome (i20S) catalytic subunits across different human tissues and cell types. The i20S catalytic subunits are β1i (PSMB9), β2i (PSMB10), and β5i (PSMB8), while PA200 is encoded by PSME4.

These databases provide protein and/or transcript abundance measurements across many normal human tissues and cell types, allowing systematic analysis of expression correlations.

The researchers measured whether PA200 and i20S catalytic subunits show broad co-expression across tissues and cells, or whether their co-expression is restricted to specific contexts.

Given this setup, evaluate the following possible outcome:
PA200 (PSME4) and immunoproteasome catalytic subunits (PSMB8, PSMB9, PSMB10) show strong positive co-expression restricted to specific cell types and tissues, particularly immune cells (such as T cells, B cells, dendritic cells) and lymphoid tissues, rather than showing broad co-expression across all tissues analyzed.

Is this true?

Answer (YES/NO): NO